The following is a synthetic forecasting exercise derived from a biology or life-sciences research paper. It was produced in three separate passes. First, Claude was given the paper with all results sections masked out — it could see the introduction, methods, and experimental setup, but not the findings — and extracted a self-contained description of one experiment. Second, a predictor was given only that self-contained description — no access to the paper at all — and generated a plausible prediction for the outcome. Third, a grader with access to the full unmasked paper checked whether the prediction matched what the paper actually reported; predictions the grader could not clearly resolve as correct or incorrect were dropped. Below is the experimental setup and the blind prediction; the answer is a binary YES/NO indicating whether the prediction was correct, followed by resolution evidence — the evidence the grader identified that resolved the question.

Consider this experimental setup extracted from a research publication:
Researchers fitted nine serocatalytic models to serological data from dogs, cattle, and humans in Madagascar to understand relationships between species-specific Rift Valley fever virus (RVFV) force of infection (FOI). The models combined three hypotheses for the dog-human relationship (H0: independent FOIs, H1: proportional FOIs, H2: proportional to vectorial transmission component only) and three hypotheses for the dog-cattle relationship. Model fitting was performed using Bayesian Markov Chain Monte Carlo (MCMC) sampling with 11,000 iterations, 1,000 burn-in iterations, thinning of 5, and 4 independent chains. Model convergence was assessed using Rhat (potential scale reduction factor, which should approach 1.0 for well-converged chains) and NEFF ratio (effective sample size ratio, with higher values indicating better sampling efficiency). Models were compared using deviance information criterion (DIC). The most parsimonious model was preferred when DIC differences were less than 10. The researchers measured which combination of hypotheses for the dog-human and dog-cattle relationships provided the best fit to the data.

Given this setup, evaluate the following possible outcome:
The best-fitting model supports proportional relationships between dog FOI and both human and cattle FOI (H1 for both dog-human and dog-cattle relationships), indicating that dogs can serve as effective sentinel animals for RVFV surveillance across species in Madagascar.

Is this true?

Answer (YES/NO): YES